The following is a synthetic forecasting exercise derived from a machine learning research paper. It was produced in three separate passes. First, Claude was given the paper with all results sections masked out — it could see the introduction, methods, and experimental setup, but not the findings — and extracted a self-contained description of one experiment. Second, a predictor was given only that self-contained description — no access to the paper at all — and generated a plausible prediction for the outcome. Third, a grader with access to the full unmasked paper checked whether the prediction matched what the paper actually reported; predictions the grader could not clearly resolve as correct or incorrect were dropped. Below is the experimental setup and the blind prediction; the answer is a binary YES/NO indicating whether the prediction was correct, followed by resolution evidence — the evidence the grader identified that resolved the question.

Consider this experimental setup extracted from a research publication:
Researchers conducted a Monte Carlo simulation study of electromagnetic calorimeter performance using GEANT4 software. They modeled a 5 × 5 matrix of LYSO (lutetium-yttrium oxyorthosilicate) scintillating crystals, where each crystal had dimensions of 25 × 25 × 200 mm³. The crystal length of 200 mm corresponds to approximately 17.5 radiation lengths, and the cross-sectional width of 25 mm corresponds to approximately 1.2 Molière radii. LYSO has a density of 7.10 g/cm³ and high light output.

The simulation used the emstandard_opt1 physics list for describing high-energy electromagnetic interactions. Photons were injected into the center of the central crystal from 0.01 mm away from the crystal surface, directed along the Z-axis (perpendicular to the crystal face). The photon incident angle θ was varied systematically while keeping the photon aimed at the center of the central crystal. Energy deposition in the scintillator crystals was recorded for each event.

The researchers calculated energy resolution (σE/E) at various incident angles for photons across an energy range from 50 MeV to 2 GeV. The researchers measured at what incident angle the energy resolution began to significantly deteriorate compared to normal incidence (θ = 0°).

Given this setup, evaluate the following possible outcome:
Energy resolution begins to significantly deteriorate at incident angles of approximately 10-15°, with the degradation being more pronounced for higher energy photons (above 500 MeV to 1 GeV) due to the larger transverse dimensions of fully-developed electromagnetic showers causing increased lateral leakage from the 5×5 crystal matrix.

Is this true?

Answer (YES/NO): NO